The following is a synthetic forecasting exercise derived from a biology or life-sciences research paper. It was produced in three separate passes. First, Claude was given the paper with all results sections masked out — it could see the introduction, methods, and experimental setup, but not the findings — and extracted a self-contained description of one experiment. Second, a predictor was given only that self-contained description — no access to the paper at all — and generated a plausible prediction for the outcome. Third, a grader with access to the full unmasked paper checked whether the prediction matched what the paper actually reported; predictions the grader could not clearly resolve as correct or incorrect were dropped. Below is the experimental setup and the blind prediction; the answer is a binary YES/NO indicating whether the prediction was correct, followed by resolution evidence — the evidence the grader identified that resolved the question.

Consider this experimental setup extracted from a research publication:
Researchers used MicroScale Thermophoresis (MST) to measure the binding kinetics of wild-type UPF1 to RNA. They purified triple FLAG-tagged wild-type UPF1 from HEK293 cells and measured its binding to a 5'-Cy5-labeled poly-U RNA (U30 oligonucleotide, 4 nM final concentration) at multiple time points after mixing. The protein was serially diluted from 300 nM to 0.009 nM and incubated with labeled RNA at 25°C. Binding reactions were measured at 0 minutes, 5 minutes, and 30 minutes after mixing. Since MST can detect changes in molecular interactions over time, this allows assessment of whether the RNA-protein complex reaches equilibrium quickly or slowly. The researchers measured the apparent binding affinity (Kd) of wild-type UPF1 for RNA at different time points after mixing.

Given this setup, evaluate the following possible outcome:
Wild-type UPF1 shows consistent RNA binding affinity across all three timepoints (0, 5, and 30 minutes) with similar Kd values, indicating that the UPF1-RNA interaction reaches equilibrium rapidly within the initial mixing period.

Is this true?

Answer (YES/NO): NO